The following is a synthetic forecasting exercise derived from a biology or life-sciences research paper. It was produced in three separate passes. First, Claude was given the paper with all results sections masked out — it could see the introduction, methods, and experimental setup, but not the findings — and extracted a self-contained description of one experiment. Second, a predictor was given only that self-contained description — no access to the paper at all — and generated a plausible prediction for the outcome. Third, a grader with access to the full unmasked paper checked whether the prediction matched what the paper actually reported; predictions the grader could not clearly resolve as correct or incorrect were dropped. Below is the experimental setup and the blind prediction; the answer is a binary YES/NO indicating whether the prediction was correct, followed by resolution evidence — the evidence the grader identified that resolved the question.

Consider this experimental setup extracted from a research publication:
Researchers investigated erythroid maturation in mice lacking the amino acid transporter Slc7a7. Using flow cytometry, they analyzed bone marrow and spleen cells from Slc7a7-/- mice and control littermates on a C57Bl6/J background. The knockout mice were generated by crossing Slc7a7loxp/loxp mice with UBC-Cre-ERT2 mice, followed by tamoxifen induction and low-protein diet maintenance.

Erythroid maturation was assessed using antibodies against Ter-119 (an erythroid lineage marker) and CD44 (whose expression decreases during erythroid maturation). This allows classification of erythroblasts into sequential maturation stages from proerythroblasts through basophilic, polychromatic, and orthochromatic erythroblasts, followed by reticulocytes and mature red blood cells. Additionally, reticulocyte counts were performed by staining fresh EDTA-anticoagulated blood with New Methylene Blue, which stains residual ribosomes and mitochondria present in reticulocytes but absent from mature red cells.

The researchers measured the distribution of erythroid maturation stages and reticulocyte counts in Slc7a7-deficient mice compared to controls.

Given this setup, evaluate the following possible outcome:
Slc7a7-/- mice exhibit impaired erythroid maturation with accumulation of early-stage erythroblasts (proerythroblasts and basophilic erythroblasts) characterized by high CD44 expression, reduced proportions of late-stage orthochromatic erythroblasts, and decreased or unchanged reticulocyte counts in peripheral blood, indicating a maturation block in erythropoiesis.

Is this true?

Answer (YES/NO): NO